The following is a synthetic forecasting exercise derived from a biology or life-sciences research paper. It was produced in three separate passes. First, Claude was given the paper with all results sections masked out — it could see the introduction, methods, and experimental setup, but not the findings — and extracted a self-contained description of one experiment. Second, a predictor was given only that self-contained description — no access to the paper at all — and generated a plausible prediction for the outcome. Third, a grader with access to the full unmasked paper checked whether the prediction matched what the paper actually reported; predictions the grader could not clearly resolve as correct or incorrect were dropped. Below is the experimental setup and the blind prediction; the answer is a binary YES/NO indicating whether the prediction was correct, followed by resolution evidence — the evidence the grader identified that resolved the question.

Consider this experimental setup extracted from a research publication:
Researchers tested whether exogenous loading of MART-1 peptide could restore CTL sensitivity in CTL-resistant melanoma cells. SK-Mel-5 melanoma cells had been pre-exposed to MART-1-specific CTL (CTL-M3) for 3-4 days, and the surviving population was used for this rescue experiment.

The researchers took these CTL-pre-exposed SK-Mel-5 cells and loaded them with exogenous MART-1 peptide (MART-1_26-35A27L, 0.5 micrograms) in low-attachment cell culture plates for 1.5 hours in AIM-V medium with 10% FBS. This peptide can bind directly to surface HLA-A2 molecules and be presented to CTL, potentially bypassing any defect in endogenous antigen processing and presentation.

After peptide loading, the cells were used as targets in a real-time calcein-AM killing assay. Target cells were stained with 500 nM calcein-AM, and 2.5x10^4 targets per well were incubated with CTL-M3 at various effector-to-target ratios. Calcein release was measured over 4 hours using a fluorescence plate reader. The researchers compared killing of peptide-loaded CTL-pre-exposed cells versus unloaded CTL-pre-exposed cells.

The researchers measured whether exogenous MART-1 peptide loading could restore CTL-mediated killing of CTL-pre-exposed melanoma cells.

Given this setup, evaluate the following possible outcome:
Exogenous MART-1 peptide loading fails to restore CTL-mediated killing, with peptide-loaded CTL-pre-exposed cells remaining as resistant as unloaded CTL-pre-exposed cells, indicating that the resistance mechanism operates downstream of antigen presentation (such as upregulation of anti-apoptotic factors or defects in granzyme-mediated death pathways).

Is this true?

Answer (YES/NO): NO